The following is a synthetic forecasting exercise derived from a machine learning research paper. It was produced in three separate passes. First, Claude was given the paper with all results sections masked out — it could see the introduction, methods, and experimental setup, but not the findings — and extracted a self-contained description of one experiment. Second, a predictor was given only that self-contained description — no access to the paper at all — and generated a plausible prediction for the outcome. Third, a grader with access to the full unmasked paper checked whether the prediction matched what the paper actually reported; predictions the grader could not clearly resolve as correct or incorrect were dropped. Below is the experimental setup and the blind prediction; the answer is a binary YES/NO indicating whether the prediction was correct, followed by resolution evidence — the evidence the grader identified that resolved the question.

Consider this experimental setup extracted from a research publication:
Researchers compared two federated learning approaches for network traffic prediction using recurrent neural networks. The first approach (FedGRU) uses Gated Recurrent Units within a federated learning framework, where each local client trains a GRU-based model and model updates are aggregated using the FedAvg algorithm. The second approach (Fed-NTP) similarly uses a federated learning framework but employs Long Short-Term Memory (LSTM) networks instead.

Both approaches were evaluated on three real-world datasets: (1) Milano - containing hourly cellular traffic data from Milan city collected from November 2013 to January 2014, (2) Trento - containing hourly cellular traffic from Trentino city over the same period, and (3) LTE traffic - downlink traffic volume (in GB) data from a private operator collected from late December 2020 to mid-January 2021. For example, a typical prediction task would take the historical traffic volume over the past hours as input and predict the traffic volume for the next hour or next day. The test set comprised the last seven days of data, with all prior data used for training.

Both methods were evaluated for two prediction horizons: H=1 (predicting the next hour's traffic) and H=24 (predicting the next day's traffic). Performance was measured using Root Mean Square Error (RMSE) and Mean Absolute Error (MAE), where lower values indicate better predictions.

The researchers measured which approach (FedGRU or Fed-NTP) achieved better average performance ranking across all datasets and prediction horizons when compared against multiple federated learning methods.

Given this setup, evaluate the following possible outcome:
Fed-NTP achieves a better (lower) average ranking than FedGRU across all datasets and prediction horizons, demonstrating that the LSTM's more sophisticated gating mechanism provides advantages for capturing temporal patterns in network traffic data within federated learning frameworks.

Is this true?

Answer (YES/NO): NO